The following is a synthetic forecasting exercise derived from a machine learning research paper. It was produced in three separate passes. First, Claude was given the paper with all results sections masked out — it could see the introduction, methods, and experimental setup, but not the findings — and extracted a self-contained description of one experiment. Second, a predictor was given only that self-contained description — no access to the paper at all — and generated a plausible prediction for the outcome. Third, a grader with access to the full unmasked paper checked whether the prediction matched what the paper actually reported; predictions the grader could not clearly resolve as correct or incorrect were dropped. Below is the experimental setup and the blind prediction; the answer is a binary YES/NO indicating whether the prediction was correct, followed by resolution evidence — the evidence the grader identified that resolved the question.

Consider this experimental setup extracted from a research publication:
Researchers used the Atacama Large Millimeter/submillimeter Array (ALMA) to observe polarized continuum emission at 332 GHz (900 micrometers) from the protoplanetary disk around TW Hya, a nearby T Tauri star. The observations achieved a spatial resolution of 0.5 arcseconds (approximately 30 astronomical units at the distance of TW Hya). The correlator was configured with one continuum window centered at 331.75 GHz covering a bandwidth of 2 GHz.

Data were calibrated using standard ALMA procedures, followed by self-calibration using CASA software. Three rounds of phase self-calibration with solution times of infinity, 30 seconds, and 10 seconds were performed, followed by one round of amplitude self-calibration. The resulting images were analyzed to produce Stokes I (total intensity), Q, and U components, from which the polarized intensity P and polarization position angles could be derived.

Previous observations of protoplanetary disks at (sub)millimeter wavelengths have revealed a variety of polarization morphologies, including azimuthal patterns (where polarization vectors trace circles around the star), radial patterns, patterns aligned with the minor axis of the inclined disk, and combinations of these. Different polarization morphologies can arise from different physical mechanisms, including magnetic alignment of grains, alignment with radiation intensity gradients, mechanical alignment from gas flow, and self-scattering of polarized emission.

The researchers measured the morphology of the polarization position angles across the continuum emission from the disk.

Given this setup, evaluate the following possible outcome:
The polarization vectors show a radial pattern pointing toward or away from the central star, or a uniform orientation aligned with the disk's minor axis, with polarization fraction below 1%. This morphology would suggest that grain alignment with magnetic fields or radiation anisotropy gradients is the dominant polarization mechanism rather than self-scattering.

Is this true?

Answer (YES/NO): NO